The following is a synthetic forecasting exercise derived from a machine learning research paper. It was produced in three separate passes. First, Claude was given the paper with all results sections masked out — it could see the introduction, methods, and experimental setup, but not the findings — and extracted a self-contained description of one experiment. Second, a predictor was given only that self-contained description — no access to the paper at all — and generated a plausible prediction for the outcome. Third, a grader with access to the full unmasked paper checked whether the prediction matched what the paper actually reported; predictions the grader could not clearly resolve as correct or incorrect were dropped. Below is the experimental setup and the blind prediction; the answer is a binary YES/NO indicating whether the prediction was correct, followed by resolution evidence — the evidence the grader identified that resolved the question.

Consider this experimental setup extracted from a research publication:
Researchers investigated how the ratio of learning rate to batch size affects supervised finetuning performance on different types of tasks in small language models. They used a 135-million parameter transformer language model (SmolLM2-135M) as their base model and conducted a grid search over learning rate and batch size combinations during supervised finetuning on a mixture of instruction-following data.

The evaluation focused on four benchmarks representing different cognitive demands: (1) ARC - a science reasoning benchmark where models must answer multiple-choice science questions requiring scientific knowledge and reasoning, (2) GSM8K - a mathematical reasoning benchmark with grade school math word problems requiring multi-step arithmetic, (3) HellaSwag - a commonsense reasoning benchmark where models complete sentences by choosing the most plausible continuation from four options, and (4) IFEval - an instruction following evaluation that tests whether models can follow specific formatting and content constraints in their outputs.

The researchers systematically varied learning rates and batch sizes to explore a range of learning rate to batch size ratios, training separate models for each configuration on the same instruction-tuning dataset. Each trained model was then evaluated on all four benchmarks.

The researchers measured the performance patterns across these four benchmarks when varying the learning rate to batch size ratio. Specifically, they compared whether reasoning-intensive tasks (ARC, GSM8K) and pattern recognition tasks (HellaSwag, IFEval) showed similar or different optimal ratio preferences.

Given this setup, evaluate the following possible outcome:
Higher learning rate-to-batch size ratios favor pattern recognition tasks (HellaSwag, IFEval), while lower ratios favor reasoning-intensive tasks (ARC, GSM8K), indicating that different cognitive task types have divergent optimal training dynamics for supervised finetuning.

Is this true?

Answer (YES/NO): NO